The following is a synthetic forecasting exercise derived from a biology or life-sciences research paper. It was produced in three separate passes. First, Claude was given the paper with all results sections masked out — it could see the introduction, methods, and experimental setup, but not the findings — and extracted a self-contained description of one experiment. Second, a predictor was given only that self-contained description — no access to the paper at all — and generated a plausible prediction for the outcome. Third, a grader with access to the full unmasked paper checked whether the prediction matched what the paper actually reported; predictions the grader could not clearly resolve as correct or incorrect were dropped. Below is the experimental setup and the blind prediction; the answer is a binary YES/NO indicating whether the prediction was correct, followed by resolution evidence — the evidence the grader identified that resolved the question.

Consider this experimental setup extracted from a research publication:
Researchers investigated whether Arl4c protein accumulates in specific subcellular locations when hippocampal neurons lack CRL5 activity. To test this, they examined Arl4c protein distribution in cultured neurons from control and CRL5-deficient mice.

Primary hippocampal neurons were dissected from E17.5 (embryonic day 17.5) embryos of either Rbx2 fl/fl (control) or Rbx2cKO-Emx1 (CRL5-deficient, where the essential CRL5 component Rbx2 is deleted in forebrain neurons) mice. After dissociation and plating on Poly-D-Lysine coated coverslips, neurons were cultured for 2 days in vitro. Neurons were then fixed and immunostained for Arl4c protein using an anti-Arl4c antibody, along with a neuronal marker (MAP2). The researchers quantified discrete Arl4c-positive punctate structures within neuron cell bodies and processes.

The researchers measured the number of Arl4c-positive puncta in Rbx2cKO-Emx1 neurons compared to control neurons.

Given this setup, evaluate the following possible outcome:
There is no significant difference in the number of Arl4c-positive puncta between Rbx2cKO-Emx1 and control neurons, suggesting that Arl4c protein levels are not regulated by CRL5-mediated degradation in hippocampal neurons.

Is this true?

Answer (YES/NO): NO